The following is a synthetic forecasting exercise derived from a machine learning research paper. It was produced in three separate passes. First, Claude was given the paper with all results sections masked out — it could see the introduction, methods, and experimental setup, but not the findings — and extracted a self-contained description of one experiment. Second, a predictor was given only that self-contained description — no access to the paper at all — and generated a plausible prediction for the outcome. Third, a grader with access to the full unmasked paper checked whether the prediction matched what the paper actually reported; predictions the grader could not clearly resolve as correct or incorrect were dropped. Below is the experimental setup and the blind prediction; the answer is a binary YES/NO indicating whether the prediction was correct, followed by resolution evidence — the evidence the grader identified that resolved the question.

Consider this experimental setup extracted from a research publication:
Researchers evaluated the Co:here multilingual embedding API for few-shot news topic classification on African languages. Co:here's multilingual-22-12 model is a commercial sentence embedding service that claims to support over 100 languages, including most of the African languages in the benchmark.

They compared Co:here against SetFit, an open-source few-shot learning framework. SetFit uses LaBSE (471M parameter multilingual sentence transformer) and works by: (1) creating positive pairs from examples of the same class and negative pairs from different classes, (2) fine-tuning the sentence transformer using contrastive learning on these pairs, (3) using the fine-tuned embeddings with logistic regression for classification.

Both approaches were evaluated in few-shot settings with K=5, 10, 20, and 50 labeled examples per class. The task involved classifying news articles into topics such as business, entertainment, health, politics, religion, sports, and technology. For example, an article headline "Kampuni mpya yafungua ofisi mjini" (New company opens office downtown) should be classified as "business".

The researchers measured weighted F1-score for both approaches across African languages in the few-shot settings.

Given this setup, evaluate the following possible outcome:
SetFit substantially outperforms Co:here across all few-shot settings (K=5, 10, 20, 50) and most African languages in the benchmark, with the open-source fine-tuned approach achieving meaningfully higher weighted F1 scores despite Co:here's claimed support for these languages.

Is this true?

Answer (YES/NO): NO